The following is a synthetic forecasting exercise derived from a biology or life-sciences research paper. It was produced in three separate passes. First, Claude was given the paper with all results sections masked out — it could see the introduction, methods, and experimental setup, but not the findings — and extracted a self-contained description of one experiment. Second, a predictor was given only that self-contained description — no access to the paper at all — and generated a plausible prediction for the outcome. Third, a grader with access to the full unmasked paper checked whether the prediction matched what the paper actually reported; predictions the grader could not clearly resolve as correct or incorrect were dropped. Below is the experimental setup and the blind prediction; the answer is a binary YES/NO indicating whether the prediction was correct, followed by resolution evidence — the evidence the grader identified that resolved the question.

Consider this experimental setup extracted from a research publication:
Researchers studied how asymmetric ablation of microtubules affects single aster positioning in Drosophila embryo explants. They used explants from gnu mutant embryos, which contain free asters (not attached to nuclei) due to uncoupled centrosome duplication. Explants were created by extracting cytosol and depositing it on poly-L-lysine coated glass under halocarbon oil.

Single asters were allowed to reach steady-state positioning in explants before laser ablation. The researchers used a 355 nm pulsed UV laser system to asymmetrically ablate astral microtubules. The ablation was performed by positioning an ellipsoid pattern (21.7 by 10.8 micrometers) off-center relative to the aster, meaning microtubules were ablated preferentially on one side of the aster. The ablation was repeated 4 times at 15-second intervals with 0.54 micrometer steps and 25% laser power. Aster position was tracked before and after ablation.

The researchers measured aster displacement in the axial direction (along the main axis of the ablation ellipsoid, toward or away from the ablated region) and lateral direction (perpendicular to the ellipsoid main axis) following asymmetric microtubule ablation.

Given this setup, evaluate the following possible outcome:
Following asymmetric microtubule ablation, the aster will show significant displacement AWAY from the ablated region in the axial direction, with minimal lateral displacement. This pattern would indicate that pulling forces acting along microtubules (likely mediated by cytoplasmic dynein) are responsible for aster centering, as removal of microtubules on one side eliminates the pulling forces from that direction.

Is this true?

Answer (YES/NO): NO